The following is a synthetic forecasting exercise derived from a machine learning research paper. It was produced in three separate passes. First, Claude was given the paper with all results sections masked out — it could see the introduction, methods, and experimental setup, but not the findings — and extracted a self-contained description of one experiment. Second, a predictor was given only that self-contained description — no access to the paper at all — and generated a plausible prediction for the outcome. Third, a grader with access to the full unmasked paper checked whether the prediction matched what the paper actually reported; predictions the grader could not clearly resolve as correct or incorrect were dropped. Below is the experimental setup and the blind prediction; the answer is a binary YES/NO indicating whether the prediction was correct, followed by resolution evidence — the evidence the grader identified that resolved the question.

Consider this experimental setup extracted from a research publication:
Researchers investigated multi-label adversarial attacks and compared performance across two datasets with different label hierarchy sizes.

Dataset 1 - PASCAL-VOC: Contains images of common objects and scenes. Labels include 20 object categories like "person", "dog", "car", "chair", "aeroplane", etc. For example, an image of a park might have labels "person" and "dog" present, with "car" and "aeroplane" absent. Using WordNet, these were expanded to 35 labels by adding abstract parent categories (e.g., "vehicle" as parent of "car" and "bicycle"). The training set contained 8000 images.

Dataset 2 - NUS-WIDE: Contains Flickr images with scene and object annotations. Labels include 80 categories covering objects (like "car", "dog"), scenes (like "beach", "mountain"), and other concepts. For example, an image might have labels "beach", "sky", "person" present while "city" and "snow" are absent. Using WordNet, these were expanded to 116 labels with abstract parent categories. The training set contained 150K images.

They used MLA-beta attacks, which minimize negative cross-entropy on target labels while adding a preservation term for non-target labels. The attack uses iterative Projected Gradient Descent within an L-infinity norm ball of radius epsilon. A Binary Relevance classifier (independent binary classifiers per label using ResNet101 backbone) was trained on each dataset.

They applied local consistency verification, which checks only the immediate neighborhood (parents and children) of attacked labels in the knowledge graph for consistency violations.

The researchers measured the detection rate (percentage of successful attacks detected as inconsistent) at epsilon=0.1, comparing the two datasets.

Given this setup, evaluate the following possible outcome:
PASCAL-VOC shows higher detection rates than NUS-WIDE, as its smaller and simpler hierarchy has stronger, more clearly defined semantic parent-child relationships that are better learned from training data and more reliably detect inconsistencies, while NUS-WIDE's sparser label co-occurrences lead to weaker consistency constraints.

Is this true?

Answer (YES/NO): YES